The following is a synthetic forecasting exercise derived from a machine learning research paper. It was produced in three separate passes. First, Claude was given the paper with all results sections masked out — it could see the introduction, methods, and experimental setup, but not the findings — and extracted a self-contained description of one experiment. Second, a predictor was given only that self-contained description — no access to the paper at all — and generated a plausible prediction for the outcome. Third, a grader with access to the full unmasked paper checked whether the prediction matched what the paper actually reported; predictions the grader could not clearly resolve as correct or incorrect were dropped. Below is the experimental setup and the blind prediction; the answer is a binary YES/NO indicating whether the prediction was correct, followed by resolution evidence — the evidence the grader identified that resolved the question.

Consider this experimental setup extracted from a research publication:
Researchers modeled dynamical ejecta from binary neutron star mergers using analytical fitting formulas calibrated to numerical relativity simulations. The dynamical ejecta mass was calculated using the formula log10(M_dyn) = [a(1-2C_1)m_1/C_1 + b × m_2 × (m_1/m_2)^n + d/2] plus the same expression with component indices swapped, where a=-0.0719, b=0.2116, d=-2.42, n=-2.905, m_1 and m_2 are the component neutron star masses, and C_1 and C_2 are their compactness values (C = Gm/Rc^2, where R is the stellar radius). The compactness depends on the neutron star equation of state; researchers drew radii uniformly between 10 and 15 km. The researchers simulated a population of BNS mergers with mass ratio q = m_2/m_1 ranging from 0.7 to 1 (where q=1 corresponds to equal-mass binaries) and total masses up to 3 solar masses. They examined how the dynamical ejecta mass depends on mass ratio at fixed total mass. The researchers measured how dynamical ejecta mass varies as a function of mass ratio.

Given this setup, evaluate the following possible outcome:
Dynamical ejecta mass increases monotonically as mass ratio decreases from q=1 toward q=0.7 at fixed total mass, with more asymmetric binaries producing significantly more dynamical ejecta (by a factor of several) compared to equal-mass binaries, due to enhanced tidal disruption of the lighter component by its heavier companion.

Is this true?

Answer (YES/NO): YES